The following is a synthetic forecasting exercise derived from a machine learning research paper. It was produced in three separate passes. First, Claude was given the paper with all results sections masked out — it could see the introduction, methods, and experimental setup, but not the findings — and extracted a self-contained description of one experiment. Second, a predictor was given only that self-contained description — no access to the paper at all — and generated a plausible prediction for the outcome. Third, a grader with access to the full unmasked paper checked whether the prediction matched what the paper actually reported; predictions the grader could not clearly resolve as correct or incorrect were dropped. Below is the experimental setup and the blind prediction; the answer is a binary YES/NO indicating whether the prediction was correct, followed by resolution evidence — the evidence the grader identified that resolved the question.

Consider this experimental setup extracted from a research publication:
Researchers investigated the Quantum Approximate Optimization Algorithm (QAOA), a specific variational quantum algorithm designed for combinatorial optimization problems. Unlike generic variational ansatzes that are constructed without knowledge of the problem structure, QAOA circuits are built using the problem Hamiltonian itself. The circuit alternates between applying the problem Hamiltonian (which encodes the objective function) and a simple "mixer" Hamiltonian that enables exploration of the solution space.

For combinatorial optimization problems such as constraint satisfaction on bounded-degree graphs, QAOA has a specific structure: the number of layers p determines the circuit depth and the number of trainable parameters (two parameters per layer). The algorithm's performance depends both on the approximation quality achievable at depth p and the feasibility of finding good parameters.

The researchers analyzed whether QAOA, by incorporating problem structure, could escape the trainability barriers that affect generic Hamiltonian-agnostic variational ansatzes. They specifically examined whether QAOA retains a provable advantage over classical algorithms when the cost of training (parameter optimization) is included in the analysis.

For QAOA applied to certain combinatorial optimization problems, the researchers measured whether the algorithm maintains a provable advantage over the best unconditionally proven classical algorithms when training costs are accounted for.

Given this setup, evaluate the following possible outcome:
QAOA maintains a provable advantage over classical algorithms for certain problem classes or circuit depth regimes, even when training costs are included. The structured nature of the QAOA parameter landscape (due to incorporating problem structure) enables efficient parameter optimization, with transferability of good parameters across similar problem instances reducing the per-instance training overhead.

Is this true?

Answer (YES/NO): YES